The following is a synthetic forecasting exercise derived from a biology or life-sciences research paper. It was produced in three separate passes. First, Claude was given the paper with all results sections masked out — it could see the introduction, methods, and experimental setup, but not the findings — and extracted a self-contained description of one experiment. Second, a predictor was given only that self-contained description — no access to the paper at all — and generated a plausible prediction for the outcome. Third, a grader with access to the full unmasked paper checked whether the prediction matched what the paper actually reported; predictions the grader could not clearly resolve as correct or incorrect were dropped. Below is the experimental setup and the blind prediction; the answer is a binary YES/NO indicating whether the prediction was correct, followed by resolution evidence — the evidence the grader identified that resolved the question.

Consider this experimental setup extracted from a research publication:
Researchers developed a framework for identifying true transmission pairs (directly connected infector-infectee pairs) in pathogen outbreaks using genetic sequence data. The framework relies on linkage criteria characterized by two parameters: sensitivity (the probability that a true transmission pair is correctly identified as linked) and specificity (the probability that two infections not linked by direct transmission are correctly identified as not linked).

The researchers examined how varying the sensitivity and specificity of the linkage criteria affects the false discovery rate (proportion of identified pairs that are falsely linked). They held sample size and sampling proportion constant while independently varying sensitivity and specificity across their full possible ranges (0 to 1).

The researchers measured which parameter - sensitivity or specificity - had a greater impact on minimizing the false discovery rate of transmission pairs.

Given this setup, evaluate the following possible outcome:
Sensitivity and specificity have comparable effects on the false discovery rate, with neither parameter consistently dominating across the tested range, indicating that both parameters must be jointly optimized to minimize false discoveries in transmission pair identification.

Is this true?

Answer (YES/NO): NO